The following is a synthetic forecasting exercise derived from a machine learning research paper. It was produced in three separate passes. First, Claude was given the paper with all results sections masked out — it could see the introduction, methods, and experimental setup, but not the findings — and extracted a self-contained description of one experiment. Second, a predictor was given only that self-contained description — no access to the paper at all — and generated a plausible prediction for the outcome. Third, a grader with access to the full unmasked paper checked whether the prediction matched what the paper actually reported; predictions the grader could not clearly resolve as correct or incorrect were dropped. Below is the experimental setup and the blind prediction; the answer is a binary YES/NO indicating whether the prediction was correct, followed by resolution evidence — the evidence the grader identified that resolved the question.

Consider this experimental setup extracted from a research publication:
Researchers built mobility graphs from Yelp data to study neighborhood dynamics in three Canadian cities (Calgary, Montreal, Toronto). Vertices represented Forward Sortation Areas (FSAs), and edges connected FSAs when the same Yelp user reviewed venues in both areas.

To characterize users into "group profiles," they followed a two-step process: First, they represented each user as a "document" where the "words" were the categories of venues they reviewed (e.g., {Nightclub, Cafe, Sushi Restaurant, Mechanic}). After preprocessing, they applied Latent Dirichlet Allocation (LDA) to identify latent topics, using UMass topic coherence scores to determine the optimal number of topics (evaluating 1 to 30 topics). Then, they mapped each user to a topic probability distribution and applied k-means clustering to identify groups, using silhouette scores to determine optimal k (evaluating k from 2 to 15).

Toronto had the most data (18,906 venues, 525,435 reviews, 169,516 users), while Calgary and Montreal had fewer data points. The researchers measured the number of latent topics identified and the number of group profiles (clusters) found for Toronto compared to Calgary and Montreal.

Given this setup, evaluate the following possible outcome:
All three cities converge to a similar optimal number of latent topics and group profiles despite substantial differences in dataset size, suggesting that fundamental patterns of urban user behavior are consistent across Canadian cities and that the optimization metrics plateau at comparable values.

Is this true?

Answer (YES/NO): NO